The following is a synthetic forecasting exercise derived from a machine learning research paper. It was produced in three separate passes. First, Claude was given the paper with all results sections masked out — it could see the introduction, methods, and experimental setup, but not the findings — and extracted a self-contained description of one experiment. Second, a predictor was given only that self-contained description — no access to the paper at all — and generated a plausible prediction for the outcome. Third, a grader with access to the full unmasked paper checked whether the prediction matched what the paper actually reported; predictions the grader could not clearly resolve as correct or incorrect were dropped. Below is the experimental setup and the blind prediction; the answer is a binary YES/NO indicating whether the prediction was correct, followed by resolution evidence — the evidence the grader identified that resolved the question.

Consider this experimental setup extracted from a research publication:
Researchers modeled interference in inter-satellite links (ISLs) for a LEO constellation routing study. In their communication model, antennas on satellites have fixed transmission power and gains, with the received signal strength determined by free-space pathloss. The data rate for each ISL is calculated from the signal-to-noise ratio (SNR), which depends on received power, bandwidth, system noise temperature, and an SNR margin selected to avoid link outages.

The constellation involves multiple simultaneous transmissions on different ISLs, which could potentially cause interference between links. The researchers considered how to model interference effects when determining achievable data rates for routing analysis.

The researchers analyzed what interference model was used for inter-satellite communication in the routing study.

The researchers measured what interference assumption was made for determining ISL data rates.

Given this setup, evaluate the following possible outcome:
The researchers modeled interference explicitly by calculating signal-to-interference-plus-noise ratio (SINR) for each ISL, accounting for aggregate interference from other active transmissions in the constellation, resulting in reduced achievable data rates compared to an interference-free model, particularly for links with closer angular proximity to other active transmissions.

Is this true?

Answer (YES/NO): NO